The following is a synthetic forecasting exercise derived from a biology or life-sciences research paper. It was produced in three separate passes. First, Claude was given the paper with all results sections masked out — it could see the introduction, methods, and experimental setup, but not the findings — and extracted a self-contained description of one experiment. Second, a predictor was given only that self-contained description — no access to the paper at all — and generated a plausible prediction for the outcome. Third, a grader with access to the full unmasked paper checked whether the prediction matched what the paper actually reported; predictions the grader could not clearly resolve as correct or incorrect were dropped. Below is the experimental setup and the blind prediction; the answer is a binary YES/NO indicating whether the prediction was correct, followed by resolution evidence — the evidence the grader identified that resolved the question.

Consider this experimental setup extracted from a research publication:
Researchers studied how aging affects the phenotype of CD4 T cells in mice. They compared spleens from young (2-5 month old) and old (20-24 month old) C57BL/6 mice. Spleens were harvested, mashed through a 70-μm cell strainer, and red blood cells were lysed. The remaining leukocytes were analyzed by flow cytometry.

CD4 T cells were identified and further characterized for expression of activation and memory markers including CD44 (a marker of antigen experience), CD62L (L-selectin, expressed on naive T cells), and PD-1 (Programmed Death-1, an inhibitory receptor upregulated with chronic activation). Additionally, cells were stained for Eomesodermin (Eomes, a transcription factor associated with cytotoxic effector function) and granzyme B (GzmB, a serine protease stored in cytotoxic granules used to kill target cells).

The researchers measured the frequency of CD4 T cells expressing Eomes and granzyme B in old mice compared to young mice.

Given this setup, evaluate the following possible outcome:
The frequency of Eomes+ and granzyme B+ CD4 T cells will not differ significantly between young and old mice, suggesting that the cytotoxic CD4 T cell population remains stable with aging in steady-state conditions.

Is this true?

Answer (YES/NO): NO